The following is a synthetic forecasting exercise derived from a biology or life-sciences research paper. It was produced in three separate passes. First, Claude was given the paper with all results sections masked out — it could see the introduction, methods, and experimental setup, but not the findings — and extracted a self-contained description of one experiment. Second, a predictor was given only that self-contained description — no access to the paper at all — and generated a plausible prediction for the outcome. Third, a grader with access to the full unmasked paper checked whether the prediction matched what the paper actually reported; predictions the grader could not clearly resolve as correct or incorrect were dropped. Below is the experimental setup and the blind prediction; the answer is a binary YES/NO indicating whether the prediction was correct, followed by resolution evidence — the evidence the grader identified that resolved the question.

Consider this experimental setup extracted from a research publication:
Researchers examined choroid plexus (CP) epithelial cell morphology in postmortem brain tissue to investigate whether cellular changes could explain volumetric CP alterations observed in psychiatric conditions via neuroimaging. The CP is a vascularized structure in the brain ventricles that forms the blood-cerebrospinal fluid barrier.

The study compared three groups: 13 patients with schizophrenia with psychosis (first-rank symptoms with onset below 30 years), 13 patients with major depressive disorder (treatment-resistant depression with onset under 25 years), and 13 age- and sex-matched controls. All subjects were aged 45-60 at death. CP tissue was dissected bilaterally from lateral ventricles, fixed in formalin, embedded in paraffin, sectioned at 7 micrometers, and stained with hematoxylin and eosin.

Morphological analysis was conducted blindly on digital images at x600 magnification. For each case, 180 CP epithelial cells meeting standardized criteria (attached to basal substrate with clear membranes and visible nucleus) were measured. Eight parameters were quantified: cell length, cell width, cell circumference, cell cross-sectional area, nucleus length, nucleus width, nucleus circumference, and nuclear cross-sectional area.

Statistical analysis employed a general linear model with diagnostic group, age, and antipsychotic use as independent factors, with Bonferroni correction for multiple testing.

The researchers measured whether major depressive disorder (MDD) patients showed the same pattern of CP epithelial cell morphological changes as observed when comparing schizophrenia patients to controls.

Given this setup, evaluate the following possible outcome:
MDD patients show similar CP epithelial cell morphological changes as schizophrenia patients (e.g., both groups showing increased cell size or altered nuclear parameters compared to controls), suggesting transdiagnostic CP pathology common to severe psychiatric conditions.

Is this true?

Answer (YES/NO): NO